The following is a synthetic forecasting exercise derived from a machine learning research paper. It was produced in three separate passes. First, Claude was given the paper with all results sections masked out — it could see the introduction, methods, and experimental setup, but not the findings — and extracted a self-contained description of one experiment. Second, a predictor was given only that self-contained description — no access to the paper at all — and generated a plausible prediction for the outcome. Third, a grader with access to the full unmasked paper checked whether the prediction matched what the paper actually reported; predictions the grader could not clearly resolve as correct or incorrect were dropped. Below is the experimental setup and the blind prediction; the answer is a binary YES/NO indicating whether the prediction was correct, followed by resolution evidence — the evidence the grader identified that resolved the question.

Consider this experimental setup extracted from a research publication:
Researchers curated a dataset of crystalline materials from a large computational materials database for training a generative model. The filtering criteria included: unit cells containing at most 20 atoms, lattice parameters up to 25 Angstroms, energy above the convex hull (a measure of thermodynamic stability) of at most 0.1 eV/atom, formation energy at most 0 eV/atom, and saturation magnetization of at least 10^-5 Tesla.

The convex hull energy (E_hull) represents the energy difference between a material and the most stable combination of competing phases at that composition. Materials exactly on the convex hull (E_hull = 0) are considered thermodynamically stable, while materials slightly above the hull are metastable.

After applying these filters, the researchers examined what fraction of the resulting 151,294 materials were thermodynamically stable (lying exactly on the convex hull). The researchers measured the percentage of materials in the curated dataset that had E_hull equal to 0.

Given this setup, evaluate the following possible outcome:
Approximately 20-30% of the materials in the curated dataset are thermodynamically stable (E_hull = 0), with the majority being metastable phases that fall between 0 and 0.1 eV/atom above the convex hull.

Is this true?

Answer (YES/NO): NO